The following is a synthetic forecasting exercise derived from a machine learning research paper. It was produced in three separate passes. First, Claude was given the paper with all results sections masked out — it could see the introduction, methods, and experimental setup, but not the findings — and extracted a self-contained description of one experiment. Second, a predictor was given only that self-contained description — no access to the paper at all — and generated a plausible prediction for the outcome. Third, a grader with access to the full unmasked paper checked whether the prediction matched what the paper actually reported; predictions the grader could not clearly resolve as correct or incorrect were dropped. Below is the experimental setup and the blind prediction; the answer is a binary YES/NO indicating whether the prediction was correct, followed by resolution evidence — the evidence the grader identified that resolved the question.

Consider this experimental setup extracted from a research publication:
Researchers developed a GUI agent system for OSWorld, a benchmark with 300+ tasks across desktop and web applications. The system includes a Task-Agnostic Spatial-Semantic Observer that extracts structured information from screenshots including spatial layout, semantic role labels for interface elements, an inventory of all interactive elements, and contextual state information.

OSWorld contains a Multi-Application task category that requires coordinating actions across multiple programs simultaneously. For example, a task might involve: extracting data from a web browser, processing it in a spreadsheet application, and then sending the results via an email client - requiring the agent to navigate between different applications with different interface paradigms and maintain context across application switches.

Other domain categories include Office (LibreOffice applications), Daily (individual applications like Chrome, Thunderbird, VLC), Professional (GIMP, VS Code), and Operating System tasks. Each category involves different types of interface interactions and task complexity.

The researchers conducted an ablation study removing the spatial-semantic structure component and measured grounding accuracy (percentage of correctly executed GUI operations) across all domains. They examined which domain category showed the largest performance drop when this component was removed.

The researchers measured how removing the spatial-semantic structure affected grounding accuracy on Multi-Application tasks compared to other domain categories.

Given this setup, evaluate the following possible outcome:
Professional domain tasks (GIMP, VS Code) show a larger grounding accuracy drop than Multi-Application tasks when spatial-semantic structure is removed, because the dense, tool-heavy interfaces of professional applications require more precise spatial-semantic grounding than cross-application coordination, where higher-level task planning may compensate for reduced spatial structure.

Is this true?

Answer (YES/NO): NO